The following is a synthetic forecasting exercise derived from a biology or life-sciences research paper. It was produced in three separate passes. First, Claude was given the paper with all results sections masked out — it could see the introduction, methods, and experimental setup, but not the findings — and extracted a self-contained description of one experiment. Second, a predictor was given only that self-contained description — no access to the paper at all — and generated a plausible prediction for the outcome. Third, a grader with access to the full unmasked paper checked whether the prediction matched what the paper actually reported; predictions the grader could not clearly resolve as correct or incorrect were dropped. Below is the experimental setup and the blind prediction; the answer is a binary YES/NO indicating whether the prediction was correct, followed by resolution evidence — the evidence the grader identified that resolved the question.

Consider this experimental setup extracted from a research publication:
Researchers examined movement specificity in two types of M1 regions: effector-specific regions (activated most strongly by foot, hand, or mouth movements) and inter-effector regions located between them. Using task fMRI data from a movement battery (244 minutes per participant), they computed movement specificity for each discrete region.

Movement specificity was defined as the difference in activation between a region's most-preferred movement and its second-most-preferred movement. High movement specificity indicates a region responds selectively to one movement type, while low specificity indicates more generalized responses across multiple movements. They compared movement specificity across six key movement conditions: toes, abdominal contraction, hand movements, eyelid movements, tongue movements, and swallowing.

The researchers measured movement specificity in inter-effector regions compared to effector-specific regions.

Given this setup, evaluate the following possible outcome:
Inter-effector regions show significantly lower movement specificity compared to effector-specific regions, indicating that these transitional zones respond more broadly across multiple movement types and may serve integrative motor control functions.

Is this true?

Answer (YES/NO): YES